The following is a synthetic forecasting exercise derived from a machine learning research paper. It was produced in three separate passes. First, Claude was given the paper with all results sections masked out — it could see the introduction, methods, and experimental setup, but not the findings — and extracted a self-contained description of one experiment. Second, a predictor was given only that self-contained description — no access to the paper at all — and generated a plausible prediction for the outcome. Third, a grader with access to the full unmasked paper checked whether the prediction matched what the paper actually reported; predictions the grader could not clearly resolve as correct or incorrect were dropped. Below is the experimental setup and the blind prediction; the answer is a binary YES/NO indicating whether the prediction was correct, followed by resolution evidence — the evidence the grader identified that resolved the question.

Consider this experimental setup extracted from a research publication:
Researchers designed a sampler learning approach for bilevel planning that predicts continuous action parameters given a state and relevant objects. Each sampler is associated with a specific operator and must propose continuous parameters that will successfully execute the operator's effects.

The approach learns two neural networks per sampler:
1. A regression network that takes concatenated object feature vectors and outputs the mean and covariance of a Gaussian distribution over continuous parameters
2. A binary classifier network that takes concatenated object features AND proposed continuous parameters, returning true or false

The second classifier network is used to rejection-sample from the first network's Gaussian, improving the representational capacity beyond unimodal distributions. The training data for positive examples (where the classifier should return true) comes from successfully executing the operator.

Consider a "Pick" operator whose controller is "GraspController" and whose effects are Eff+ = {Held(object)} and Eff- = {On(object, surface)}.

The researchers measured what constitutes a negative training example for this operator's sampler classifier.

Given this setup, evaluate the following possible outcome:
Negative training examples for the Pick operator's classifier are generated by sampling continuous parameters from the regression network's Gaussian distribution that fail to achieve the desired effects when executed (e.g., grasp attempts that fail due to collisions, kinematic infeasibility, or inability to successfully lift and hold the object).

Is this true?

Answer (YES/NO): NO